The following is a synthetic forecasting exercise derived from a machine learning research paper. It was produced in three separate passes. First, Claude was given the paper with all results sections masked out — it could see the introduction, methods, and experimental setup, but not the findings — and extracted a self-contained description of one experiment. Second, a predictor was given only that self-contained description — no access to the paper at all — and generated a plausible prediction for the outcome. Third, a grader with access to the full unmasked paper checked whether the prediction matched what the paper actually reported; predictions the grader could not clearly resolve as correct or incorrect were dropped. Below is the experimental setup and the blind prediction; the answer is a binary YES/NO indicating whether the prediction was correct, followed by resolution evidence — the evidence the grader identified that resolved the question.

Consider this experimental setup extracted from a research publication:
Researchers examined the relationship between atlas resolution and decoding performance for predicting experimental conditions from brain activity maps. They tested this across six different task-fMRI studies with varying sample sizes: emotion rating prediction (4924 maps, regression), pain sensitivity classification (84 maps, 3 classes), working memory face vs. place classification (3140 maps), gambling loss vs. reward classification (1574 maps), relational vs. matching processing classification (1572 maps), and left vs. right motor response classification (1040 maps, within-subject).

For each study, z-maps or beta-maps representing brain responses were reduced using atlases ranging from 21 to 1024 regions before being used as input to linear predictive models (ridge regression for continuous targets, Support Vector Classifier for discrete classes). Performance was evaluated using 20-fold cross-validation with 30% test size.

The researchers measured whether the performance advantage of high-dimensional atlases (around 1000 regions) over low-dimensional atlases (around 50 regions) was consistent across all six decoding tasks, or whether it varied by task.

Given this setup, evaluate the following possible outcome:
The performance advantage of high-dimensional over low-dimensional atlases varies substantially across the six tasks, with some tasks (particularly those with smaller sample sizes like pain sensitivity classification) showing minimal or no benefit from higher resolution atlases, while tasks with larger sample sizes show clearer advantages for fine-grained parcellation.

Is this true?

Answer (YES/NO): NO